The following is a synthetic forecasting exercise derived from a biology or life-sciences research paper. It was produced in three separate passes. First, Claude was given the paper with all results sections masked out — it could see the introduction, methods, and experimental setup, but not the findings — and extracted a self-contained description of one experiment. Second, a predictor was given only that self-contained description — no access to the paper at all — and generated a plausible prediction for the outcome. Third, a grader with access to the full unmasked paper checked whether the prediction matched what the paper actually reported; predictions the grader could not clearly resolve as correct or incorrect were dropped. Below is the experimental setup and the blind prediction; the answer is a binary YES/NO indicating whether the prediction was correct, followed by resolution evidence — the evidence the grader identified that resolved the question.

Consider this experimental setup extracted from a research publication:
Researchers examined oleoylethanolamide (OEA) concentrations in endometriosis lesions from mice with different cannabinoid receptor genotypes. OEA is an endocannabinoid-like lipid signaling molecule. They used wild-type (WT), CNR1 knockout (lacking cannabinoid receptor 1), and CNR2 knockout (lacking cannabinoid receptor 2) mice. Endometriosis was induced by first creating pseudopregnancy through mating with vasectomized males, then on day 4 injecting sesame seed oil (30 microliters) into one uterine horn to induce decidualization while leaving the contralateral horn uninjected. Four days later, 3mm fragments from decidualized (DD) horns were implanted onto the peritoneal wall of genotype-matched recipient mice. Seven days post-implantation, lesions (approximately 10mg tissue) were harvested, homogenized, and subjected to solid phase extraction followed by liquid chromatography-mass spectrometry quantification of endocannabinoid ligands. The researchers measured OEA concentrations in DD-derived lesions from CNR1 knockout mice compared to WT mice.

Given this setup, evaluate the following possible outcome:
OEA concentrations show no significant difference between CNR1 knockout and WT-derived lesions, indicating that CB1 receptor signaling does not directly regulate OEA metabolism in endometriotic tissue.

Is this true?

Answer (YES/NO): NO